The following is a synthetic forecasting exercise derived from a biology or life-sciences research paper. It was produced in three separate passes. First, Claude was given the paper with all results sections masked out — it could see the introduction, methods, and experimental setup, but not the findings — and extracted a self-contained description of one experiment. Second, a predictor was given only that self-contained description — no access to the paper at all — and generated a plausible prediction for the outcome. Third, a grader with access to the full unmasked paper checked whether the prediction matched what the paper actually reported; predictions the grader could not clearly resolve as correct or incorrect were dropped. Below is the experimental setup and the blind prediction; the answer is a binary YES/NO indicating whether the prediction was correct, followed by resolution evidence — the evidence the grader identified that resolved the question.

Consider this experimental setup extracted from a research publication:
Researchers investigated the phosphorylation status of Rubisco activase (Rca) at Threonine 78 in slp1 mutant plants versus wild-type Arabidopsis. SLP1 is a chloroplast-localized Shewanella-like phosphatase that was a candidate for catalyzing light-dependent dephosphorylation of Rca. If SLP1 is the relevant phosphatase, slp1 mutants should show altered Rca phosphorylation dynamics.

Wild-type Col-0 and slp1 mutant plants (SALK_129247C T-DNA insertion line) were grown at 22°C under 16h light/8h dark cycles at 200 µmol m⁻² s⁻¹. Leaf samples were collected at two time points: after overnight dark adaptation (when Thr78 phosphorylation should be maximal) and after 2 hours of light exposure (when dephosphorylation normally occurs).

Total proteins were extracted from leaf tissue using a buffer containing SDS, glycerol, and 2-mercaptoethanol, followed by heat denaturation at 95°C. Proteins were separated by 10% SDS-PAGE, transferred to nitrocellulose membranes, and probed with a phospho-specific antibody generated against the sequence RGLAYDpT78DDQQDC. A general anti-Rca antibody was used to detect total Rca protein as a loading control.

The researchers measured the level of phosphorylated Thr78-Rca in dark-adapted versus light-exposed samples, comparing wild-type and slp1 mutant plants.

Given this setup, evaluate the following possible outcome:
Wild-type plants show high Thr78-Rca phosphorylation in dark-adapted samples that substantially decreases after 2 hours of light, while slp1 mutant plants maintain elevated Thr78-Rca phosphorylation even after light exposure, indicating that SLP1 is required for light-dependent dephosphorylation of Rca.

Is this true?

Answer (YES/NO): YES